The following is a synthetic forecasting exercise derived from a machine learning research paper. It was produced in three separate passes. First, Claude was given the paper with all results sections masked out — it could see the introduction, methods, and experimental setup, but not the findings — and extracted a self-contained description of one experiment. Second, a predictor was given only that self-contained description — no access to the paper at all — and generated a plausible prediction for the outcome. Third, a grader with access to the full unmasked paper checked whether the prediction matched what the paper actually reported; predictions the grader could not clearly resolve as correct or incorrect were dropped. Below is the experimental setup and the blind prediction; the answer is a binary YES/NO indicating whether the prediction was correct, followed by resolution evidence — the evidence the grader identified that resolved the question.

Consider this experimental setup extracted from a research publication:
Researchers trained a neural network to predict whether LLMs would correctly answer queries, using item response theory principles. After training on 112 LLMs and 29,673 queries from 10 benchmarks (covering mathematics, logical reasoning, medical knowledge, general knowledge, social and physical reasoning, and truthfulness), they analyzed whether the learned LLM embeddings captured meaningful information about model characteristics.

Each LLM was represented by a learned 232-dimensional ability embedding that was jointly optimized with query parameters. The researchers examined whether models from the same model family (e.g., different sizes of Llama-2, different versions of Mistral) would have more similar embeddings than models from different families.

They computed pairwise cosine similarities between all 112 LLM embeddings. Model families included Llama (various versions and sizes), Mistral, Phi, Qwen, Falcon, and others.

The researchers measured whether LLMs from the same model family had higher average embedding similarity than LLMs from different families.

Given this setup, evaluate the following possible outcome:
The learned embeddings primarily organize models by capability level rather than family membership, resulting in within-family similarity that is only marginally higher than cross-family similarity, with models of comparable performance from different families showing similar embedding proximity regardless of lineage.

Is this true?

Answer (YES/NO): NO